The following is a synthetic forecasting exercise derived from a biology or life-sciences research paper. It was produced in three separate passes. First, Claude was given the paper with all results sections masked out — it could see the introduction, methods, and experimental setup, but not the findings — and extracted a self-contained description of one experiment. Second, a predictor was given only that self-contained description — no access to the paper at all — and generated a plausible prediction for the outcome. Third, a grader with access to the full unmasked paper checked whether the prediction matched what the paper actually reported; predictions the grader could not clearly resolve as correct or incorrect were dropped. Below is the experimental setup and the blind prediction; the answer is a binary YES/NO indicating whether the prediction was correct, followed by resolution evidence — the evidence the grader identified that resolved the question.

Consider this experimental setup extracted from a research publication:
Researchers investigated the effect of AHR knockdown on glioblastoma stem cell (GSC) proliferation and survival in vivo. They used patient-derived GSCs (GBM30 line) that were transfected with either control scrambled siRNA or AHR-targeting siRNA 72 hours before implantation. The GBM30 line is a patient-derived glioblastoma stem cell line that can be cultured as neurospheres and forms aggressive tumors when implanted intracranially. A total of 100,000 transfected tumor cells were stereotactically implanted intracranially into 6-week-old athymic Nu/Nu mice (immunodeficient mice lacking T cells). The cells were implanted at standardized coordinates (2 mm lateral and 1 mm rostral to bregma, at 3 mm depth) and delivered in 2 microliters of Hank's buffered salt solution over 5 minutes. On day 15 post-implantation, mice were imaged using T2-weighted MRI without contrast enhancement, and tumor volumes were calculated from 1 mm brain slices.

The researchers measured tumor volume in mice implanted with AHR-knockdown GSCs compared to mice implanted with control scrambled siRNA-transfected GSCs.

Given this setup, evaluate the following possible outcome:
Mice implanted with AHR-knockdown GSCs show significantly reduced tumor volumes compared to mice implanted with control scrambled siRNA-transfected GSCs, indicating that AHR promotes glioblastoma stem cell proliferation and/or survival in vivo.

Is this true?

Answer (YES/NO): YES